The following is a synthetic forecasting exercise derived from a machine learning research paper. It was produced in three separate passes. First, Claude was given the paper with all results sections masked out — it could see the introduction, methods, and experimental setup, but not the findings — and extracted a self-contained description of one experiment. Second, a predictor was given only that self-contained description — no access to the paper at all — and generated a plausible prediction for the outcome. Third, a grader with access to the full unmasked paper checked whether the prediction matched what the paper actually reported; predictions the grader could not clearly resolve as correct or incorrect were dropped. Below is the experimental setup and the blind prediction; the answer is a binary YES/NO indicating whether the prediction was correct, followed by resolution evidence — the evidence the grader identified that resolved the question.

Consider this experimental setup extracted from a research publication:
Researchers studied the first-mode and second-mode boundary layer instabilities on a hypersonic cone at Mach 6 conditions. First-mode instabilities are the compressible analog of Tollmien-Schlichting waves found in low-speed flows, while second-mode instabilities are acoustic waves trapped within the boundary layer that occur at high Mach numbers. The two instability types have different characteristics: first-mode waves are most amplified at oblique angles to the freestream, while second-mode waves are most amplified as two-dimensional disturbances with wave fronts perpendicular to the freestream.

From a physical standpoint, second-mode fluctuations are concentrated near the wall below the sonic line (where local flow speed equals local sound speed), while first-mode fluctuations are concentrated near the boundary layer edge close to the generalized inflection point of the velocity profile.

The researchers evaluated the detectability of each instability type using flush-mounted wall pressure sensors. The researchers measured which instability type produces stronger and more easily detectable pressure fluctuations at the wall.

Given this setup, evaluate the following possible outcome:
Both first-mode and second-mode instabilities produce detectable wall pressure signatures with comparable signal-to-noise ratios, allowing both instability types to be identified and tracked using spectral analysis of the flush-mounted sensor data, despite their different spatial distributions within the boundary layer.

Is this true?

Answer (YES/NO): NO